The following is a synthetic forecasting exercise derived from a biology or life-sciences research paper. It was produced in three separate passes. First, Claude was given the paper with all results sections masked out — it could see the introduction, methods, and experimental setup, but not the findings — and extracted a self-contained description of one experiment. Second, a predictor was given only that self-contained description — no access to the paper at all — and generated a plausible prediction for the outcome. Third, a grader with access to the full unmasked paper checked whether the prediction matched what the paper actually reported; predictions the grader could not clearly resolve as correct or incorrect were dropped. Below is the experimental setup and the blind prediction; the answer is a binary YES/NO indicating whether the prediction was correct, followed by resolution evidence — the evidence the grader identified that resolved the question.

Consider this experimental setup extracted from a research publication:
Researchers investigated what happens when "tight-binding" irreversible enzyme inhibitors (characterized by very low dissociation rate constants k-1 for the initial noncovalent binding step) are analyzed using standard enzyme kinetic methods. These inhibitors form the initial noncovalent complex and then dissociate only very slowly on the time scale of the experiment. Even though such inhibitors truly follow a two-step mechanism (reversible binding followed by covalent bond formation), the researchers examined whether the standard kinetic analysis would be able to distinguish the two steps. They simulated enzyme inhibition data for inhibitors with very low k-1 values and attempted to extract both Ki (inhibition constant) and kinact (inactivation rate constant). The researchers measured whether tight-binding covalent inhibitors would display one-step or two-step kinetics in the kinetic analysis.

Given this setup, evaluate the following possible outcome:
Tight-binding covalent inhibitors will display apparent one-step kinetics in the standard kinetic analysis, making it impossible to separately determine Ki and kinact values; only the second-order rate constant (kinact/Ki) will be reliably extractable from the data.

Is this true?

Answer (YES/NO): NO